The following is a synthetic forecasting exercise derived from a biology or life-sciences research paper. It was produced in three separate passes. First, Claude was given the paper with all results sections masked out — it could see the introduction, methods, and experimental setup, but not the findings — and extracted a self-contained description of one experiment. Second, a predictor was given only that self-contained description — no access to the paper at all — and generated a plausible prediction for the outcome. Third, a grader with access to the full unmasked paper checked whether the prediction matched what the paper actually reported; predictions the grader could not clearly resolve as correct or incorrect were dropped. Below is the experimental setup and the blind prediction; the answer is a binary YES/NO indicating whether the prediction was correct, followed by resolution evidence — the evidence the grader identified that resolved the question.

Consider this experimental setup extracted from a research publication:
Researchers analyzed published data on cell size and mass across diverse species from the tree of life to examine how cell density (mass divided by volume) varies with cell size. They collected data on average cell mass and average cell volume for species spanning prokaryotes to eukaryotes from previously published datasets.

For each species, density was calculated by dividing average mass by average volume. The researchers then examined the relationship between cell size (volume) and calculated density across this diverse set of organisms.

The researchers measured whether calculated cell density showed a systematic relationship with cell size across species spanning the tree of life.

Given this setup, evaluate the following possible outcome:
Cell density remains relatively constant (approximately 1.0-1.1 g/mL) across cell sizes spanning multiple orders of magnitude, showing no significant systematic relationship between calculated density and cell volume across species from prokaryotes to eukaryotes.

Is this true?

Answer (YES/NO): NO